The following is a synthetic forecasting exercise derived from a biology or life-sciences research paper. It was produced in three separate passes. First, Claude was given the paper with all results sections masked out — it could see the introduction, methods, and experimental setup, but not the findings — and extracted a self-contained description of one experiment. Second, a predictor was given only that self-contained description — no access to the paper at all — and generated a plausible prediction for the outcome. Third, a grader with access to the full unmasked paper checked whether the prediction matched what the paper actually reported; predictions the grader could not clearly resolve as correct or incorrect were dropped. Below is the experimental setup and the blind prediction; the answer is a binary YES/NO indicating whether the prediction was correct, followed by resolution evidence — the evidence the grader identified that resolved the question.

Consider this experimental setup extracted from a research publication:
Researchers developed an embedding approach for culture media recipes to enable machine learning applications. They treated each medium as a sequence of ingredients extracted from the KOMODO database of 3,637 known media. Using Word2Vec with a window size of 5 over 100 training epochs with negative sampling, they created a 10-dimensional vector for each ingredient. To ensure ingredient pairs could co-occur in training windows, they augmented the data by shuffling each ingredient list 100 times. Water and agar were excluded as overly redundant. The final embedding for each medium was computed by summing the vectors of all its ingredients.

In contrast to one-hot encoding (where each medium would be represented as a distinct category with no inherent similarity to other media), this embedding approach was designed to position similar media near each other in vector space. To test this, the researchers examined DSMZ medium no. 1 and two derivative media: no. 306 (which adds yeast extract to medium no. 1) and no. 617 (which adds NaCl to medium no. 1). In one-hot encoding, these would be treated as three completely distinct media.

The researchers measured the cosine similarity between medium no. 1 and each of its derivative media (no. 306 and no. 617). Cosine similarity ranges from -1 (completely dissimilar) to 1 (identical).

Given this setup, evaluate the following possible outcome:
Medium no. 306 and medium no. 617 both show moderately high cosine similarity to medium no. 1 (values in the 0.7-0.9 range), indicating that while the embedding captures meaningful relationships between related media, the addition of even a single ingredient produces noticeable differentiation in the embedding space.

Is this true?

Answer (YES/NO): NO